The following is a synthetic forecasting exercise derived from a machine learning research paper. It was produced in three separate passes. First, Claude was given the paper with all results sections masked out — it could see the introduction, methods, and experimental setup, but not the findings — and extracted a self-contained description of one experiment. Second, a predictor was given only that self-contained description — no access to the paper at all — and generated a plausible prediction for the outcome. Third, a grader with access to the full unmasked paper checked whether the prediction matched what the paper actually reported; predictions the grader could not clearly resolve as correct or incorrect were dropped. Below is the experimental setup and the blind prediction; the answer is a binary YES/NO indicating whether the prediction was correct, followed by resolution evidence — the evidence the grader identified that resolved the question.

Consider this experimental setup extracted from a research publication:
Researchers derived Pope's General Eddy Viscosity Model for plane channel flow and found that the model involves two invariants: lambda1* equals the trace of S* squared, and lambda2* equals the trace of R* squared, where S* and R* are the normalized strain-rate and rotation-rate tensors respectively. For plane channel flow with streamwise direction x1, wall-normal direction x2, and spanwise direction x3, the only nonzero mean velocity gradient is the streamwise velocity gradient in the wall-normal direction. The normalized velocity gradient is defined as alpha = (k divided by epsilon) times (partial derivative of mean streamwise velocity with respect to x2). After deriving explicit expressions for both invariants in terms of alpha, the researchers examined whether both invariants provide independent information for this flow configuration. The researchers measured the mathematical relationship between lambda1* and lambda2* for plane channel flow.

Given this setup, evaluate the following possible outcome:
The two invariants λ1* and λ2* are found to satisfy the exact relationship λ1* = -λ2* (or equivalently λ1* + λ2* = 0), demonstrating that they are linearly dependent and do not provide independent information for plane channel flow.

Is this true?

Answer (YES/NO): YES